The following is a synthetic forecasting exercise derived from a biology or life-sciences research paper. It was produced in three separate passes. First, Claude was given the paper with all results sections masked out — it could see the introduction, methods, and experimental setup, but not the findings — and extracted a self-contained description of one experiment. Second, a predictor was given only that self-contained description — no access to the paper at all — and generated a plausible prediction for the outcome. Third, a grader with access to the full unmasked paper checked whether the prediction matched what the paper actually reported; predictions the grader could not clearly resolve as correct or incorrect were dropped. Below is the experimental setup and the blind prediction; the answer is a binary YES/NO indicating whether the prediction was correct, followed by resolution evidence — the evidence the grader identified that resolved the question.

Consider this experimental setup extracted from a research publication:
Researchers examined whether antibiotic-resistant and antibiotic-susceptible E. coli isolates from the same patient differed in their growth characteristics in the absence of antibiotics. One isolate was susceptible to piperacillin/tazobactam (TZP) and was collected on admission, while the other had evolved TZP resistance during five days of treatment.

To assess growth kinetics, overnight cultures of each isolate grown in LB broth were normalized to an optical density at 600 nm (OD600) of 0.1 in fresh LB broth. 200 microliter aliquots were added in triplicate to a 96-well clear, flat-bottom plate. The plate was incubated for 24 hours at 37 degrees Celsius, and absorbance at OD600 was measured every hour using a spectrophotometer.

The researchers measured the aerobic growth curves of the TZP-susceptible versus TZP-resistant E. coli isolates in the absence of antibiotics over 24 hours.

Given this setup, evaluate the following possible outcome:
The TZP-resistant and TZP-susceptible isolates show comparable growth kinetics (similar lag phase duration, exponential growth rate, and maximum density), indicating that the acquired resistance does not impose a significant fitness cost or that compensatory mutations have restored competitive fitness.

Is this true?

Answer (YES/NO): YES